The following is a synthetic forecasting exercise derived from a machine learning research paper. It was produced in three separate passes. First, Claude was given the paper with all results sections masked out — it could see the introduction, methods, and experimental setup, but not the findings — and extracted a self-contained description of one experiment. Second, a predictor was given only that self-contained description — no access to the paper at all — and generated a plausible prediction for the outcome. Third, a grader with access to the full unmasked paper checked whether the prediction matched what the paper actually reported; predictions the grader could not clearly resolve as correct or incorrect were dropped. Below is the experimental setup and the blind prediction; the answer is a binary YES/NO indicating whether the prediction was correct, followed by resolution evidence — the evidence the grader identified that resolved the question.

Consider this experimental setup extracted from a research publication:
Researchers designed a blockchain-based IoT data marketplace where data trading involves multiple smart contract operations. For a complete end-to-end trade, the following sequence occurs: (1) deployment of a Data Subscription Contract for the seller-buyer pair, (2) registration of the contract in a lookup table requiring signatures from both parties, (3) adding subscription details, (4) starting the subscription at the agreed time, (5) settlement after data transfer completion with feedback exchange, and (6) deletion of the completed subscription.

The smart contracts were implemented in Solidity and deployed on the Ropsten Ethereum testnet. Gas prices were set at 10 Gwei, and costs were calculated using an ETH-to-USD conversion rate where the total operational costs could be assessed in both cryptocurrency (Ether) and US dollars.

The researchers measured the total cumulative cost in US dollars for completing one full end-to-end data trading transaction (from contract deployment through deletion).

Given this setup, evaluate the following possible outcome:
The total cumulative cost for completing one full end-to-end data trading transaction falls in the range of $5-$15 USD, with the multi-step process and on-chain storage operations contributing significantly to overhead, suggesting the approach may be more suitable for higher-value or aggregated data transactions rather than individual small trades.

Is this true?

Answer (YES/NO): NO